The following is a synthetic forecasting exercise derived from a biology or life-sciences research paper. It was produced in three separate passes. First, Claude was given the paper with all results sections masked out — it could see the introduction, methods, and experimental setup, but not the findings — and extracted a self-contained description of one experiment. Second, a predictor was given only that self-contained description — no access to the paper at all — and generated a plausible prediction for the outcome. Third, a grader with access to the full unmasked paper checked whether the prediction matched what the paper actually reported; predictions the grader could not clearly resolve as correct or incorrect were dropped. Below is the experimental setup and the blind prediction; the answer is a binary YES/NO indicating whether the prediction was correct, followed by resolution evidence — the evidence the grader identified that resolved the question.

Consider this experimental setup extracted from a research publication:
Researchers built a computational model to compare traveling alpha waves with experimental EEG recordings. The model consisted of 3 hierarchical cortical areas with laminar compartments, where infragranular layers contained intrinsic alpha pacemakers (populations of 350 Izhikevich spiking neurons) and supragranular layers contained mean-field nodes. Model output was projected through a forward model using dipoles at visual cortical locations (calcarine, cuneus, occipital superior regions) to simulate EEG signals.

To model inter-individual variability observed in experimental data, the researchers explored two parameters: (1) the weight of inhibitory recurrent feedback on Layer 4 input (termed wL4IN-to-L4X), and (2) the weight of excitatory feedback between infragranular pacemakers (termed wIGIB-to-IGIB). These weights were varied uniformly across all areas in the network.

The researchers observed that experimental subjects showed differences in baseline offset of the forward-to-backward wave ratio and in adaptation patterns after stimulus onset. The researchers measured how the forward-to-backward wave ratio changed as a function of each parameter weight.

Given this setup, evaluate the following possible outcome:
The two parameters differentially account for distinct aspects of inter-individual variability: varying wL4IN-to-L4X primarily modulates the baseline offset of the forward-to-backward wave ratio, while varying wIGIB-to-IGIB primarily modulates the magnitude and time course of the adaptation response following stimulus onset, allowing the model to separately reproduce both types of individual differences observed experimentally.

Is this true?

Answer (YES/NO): NO